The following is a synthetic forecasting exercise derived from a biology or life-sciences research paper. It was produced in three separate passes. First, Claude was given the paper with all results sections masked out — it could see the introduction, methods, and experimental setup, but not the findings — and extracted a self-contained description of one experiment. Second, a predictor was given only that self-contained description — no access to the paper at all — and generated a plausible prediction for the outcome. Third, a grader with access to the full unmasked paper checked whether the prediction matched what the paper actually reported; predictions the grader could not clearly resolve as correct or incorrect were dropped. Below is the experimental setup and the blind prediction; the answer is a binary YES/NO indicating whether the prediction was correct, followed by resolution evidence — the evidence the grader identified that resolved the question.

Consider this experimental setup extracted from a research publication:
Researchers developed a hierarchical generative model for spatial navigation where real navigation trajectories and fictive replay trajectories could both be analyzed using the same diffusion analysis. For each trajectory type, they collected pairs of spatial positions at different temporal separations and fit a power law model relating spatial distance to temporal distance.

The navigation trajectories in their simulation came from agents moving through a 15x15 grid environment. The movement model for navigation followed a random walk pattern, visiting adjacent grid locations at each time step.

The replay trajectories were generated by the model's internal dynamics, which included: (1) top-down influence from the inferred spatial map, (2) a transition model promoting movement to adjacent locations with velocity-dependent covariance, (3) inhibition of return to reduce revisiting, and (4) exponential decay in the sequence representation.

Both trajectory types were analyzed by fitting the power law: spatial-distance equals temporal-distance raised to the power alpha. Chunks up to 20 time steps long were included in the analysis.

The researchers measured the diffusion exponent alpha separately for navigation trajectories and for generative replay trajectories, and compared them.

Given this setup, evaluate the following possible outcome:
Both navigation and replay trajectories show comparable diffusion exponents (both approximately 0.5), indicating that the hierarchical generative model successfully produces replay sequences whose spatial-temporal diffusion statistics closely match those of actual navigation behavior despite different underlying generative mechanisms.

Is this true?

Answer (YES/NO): NO